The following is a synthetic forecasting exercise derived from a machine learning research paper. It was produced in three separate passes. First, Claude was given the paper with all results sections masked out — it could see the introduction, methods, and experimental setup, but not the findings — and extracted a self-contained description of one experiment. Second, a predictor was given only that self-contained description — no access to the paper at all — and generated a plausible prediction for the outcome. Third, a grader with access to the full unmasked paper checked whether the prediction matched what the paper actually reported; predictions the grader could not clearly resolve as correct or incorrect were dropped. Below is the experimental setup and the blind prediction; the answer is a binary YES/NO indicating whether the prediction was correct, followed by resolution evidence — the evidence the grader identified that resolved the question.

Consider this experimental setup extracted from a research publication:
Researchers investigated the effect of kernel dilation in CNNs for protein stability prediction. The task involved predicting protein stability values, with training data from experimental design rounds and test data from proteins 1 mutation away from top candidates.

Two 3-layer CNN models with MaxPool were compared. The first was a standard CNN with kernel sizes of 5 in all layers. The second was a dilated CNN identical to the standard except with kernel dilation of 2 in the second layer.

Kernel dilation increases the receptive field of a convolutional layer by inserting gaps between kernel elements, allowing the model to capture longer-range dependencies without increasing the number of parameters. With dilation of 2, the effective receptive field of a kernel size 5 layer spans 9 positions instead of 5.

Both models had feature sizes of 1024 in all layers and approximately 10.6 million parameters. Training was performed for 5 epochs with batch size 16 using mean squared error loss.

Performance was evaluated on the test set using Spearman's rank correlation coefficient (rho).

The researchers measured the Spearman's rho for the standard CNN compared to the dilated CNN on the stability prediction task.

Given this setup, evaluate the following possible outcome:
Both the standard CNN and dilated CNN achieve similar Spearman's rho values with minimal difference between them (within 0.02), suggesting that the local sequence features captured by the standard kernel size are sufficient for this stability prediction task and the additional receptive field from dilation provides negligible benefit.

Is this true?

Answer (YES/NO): YES